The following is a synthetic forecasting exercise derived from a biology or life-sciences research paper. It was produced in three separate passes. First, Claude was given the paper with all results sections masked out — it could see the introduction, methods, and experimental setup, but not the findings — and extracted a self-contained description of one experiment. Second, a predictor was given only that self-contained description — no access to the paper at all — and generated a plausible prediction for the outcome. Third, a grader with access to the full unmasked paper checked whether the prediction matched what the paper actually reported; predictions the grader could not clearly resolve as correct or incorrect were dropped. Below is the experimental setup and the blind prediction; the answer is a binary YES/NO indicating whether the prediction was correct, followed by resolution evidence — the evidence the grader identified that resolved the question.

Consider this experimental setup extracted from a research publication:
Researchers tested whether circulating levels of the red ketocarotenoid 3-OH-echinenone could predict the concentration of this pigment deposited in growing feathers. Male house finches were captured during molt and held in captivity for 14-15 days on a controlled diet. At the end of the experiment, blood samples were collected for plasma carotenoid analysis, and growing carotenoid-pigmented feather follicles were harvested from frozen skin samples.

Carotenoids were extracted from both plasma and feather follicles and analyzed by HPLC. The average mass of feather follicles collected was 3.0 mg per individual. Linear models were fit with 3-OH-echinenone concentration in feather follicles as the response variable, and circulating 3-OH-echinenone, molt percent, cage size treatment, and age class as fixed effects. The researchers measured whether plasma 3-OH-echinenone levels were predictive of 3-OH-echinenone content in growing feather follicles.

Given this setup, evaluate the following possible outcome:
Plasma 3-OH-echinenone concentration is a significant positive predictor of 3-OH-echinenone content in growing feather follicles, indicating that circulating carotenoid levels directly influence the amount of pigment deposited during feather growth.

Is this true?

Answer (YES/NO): YES